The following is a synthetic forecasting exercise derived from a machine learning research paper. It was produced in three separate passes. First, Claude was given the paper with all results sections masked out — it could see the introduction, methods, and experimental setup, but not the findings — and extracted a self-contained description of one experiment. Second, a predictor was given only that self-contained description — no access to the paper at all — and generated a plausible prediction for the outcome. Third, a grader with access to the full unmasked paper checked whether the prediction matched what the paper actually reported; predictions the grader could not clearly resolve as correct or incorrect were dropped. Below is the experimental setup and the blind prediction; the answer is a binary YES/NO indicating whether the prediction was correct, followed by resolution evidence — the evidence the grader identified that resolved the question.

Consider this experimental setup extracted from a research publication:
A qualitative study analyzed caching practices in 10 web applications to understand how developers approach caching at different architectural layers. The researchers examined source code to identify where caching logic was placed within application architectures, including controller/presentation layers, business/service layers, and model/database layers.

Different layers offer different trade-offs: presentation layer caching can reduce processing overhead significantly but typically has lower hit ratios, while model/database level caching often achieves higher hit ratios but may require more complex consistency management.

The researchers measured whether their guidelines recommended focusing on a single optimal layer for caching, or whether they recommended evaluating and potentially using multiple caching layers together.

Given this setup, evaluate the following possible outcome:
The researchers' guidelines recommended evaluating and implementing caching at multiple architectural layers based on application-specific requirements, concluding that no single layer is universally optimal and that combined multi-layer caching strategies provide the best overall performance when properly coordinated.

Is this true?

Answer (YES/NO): YES